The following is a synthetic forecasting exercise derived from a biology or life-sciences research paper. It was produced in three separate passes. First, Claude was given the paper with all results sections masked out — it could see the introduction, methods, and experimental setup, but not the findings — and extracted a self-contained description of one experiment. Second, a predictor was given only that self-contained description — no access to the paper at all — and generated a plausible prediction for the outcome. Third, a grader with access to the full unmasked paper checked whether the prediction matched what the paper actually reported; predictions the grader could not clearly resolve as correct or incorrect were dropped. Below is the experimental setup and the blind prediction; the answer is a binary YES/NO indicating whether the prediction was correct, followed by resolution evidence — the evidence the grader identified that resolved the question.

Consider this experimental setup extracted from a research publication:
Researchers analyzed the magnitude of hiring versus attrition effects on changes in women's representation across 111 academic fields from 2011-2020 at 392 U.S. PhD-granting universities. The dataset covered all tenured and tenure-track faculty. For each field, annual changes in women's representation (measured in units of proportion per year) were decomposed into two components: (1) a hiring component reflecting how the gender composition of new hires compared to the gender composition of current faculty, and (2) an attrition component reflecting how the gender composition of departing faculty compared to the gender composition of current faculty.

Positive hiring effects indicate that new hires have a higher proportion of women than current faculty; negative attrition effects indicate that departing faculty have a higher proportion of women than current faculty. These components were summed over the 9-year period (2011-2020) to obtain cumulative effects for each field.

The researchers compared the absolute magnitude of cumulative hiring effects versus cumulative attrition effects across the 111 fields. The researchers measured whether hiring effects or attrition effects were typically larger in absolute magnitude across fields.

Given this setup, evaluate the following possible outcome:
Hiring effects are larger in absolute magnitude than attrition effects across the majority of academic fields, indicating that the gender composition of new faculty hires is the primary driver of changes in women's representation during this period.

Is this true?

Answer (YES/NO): YES